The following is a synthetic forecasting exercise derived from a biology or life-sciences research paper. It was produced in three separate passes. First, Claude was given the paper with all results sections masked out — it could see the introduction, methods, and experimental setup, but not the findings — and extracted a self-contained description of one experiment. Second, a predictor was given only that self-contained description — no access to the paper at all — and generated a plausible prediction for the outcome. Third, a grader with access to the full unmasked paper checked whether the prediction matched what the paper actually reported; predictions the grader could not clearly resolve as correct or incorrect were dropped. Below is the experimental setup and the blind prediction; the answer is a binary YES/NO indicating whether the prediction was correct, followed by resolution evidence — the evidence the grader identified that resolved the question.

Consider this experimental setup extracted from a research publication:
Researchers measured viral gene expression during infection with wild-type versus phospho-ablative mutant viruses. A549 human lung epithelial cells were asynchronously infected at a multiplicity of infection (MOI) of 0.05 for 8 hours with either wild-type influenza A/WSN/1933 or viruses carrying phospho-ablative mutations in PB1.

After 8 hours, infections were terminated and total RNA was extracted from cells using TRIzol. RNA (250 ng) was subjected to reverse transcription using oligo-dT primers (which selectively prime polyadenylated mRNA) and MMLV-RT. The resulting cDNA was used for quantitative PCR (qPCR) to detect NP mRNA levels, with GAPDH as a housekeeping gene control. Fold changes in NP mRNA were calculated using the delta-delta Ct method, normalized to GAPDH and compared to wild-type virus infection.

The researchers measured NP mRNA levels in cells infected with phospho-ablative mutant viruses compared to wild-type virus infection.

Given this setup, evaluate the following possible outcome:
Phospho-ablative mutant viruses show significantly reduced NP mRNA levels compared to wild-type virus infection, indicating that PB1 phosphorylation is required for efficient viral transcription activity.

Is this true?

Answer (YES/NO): NO